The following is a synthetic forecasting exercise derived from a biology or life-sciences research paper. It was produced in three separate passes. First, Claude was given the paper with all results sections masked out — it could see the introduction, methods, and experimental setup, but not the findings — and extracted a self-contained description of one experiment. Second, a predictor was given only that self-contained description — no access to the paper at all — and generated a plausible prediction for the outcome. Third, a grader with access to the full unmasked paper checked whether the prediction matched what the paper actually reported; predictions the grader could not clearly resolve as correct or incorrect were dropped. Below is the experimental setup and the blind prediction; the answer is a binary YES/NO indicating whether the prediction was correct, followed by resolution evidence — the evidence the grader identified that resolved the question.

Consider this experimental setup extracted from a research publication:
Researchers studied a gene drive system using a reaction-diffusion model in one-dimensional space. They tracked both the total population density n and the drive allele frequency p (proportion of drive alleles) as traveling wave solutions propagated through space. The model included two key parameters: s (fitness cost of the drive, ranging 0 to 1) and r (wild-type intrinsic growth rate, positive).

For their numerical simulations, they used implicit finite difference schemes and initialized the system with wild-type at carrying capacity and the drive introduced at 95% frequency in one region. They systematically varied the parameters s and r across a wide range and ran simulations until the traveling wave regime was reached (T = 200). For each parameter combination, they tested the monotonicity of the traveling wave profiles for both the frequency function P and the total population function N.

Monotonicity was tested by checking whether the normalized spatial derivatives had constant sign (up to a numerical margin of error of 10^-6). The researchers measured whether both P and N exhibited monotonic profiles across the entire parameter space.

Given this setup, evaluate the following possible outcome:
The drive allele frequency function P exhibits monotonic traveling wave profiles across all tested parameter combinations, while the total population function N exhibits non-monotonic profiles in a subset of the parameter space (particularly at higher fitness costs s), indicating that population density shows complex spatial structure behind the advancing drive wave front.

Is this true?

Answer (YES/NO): NO